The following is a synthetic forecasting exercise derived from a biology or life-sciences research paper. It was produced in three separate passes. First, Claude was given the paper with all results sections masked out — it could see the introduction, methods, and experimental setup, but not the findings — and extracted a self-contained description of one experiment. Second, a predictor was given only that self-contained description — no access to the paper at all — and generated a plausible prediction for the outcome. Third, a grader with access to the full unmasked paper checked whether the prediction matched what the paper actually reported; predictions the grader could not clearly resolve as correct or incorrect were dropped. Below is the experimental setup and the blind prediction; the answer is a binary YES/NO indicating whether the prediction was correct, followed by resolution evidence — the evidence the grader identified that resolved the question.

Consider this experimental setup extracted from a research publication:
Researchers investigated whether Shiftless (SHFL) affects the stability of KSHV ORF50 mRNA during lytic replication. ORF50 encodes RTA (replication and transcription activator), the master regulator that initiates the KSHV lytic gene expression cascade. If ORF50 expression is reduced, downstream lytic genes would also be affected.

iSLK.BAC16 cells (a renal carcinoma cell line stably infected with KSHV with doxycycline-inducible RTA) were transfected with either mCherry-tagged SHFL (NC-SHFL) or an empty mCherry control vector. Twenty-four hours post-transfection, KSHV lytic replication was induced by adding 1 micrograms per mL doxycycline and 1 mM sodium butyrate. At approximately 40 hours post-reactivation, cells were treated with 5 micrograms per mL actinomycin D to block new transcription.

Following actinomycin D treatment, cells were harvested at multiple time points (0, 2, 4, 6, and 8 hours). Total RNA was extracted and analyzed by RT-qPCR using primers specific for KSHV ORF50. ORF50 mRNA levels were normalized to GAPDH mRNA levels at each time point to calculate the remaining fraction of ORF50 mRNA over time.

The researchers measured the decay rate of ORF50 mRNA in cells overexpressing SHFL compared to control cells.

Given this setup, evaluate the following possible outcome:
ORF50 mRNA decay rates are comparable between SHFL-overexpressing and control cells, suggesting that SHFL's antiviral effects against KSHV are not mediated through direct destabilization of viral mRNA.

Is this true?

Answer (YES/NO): YES